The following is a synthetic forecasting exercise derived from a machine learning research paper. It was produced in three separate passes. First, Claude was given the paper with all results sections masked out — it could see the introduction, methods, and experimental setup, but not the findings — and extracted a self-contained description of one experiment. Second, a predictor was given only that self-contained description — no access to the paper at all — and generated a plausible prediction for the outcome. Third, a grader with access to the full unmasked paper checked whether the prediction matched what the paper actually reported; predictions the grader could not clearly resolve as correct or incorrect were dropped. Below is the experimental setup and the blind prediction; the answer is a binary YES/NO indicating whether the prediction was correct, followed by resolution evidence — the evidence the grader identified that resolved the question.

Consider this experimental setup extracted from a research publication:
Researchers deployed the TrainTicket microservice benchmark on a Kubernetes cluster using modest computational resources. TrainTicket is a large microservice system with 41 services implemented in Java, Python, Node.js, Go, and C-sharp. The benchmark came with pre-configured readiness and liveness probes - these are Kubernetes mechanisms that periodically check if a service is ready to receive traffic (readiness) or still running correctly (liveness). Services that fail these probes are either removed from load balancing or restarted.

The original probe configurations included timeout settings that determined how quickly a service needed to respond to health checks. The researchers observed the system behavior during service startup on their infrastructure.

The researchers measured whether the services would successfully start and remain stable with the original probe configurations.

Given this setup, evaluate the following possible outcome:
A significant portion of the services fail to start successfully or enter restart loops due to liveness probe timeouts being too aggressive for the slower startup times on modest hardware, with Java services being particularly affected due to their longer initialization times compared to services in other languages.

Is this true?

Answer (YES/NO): NO